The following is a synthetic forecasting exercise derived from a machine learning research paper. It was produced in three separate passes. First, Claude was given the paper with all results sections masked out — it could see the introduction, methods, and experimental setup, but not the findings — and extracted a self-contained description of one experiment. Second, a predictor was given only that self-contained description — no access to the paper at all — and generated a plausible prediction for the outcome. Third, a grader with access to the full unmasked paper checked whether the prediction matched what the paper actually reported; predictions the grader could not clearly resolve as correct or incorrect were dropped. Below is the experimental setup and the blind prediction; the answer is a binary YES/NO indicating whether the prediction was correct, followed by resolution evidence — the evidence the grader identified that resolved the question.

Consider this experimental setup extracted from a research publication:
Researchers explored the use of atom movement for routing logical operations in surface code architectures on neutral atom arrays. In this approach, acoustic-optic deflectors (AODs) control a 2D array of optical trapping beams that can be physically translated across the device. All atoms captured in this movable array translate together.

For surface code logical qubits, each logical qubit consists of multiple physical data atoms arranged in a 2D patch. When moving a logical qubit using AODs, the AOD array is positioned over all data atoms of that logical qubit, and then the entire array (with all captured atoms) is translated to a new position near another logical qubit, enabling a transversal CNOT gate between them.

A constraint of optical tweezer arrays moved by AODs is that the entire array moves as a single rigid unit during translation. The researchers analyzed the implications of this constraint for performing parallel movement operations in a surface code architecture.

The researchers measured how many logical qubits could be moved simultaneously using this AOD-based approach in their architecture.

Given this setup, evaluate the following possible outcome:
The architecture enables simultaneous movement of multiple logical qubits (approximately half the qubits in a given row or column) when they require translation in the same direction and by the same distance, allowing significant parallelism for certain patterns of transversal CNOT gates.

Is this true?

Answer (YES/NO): NO